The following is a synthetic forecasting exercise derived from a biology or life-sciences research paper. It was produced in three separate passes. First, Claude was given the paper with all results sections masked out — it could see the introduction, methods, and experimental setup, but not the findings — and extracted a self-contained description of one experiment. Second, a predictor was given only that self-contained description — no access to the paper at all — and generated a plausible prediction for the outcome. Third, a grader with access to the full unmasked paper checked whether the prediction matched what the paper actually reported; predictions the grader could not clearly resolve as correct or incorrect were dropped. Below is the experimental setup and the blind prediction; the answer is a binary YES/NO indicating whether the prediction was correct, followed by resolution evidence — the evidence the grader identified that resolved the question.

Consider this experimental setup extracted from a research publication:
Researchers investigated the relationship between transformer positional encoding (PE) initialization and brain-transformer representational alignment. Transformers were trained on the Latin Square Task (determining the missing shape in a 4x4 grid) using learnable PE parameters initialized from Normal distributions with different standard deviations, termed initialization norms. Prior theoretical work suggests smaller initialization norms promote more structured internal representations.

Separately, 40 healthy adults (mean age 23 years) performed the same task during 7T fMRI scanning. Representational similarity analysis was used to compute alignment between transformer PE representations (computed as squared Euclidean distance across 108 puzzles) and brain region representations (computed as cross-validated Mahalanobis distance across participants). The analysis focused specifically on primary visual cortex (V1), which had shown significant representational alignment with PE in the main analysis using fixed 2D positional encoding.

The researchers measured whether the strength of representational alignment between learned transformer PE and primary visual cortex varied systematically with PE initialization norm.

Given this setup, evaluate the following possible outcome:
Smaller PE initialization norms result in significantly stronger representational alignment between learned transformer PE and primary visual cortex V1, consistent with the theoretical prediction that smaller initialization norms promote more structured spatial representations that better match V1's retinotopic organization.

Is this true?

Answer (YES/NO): YES